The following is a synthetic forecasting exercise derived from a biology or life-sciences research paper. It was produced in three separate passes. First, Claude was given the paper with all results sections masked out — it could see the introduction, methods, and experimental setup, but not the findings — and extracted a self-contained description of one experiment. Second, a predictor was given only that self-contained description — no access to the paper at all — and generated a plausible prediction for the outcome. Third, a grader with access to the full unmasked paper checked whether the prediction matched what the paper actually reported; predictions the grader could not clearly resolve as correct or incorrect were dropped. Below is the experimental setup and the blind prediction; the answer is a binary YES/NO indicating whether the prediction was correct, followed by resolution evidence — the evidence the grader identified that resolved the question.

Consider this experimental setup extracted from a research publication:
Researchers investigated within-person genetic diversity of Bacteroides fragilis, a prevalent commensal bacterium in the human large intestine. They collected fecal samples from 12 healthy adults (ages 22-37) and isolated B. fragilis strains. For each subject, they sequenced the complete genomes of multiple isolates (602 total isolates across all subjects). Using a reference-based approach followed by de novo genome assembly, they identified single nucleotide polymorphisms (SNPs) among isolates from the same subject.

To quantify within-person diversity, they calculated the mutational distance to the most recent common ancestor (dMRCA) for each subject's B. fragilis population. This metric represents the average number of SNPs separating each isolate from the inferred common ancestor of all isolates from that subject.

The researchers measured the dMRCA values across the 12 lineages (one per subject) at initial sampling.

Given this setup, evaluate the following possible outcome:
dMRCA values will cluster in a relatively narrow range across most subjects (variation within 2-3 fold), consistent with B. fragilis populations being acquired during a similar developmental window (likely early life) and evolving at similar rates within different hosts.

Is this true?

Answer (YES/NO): NO